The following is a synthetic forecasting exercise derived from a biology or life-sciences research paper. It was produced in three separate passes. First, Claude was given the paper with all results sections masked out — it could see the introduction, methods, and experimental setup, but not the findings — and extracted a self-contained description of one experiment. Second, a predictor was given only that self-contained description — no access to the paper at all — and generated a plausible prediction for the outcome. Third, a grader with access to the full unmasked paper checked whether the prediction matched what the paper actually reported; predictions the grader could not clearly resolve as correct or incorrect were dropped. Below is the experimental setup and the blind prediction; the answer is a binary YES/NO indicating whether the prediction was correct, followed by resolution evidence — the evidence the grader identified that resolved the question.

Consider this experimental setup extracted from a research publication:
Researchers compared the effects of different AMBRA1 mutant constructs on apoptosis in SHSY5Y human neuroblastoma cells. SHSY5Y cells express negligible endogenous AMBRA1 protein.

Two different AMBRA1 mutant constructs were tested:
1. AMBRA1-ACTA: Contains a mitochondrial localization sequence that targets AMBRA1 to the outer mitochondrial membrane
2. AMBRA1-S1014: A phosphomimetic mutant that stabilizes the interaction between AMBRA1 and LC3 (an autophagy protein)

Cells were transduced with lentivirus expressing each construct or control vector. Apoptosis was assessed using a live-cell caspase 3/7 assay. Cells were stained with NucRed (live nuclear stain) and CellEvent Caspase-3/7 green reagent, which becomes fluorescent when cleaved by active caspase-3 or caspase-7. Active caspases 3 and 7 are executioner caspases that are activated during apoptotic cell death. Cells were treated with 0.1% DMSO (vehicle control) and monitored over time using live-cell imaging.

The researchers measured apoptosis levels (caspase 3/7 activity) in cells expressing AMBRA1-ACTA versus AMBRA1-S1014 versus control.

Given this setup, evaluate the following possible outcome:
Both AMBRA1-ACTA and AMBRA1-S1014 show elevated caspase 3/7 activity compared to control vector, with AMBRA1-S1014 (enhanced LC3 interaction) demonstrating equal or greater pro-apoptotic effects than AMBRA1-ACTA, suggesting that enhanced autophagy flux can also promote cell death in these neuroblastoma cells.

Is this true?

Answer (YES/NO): NO